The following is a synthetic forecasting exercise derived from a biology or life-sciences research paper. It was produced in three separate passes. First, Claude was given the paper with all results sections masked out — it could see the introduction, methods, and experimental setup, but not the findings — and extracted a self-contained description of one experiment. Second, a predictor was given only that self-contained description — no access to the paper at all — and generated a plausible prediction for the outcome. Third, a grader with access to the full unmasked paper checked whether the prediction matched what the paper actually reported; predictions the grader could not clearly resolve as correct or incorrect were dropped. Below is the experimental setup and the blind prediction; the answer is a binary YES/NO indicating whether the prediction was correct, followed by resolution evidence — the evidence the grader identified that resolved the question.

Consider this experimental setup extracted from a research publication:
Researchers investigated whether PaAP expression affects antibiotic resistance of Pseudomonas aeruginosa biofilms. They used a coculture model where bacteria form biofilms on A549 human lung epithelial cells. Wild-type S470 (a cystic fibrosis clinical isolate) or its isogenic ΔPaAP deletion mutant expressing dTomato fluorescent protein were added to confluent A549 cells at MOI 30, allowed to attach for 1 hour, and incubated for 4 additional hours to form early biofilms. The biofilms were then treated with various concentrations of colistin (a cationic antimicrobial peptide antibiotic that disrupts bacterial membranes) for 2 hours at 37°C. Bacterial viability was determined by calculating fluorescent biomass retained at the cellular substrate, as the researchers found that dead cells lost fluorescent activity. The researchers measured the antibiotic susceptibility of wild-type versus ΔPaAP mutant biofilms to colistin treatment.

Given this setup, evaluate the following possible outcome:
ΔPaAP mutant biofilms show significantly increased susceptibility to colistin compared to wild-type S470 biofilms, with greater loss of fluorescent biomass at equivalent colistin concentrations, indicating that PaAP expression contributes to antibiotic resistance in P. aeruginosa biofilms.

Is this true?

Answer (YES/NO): YES